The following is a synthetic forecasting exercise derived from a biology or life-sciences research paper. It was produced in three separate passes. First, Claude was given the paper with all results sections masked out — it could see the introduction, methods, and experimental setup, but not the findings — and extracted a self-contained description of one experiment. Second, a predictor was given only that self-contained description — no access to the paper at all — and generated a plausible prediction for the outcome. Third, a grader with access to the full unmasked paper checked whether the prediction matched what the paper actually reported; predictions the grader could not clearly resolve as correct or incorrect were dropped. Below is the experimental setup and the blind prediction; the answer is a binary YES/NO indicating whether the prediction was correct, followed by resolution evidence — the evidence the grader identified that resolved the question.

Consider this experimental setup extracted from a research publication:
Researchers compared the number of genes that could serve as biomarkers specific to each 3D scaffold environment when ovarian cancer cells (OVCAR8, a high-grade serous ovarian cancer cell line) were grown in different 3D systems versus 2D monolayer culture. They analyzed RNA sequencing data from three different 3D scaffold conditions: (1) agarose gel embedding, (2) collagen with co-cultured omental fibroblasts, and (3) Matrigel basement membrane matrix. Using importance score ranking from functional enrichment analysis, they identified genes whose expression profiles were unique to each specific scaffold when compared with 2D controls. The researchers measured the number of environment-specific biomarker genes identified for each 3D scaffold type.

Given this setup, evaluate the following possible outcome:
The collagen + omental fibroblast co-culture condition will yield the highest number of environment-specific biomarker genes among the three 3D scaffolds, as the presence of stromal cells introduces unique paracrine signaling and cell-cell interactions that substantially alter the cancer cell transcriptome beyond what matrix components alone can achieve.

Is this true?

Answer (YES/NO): NO